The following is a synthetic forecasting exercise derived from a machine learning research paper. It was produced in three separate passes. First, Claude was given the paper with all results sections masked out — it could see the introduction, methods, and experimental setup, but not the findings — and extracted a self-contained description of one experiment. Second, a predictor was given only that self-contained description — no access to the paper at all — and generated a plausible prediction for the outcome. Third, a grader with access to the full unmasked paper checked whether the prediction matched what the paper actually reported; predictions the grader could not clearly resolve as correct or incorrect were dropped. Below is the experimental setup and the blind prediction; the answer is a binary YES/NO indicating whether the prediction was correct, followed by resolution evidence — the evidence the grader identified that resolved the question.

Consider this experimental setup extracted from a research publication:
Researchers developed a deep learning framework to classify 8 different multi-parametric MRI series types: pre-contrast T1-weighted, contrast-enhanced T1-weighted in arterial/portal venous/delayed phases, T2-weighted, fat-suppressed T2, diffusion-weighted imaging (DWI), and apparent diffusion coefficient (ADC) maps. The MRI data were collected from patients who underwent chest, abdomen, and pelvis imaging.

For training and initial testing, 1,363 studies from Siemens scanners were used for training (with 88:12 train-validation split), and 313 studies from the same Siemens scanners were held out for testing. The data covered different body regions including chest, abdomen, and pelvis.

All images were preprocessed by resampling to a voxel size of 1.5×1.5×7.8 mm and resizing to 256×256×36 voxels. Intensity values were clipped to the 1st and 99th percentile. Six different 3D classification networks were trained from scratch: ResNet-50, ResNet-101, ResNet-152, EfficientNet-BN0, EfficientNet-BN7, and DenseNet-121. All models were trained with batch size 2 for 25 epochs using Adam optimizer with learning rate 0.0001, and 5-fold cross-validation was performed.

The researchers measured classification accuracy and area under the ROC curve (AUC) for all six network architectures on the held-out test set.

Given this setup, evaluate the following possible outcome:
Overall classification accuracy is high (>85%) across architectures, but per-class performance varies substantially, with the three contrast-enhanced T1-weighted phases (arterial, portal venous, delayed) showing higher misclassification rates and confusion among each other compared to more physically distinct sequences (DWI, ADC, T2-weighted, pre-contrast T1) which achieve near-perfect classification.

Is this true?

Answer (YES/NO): NO